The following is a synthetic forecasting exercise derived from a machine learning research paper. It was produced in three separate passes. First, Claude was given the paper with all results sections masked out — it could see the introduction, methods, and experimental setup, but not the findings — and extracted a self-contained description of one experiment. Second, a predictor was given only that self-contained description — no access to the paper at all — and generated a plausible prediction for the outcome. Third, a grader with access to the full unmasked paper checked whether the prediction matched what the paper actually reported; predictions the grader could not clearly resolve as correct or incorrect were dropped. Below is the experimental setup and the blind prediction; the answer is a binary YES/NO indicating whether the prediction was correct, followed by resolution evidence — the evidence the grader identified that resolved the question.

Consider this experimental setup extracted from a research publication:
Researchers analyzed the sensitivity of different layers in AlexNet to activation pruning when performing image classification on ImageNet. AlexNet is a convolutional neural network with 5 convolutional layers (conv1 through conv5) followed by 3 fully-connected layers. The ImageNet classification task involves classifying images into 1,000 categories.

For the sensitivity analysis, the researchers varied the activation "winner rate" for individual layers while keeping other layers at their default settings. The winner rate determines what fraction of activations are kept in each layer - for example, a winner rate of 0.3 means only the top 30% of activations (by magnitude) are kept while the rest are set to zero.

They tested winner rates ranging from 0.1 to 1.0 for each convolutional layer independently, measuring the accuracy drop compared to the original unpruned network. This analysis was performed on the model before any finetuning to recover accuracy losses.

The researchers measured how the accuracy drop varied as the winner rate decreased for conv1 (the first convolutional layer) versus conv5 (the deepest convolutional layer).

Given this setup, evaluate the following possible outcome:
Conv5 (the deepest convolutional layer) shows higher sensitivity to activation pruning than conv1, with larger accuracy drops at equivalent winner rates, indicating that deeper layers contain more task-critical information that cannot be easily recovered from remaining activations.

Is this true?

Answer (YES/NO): NO